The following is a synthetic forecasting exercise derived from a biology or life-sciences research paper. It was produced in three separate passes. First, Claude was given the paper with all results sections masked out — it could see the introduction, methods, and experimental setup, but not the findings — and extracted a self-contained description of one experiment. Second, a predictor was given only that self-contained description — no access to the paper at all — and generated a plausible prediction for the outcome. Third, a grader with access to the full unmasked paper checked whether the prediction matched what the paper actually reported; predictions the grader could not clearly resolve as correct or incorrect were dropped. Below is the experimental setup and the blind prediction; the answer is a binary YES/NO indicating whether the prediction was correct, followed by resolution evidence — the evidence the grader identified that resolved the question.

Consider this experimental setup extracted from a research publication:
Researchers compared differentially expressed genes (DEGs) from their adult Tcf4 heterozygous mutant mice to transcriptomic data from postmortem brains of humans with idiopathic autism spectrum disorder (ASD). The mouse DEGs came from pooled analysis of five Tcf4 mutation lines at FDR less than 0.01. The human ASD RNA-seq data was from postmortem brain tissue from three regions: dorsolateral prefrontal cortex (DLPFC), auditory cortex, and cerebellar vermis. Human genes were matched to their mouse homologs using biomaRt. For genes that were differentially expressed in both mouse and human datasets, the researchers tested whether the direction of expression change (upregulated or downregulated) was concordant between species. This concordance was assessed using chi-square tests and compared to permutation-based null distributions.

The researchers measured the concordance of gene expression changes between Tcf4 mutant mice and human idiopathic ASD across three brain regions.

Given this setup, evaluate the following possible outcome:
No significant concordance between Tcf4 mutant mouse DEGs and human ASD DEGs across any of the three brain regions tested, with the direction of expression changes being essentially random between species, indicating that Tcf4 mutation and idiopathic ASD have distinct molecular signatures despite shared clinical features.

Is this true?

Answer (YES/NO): NO